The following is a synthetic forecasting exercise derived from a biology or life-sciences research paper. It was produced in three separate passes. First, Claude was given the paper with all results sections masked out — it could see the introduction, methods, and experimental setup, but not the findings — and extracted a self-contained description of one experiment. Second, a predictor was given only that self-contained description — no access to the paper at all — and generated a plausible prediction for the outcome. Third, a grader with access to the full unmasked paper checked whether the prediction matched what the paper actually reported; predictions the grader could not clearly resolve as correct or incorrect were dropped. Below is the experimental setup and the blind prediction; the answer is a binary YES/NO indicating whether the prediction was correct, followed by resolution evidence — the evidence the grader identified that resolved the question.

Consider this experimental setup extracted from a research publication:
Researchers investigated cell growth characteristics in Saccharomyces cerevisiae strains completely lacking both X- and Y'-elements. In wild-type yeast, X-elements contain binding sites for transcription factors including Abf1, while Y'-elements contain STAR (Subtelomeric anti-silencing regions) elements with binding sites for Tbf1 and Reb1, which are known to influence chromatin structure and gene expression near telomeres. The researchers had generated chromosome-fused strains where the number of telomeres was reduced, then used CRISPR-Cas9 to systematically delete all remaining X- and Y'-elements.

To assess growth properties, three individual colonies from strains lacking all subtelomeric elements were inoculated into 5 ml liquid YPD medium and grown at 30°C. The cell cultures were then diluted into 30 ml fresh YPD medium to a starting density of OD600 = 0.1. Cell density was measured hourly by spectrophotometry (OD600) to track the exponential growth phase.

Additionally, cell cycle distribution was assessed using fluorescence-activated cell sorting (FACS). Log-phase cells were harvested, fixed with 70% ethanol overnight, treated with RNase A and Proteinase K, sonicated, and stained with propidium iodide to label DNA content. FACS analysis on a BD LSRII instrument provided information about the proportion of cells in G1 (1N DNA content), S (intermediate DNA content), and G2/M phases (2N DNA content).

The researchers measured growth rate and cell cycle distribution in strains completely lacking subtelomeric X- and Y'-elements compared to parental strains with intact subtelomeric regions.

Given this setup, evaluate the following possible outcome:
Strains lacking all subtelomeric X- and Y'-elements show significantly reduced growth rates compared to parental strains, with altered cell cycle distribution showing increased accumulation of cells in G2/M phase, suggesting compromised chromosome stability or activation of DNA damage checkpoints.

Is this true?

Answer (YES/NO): NO